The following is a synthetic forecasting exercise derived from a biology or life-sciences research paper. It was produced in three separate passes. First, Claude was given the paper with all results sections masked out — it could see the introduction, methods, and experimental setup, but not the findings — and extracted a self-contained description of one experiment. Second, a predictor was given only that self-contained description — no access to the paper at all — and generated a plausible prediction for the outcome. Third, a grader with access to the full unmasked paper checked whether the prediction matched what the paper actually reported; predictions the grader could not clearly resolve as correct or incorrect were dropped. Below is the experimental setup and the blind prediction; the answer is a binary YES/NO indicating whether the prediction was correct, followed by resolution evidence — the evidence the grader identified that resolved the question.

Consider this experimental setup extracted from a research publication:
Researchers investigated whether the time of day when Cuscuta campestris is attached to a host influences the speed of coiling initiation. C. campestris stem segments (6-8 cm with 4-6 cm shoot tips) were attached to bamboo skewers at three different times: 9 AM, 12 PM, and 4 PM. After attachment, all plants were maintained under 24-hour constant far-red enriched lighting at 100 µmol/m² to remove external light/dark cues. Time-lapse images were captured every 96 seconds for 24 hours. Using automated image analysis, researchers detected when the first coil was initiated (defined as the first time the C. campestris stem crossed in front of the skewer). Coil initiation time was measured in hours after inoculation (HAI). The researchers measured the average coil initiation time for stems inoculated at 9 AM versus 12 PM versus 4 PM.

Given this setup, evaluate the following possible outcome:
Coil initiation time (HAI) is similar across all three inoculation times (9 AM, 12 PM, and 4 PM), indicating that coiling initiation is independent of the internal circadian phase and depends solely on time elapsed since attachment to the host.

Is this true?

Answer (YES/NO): NO